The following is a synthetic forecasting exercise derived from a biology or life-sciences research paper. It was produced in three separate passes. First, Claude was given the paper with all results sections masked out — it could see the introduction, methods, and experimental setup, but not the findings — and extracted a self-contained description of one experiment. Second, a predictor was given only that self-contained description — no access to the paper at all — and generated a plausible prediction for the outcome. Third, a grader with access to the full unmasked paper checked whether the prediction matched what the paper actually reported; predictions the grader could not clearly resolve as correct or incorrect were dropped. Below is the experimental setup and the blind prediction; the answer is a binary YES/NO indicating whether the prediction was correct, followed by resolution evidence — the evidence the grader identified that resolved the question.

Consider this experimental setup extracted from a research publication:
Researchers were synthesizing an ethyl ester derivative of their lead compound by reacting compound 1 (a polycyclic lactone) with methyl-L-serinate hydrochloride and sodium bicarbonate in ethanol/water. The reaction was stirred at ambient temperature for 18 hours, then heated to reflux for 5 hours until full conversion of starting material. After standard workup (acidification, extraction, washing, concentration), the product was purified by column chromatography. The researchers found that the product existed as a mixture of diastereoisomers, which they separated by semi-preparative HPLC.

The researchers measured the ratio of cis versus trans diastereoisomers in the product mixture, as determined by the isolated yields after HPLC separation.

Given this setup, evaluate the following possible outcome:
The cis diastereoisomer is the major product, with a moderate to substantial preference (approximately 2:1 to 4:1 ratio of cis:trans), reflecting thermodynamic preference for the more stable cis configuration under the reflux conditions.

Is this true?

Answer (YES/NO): NO